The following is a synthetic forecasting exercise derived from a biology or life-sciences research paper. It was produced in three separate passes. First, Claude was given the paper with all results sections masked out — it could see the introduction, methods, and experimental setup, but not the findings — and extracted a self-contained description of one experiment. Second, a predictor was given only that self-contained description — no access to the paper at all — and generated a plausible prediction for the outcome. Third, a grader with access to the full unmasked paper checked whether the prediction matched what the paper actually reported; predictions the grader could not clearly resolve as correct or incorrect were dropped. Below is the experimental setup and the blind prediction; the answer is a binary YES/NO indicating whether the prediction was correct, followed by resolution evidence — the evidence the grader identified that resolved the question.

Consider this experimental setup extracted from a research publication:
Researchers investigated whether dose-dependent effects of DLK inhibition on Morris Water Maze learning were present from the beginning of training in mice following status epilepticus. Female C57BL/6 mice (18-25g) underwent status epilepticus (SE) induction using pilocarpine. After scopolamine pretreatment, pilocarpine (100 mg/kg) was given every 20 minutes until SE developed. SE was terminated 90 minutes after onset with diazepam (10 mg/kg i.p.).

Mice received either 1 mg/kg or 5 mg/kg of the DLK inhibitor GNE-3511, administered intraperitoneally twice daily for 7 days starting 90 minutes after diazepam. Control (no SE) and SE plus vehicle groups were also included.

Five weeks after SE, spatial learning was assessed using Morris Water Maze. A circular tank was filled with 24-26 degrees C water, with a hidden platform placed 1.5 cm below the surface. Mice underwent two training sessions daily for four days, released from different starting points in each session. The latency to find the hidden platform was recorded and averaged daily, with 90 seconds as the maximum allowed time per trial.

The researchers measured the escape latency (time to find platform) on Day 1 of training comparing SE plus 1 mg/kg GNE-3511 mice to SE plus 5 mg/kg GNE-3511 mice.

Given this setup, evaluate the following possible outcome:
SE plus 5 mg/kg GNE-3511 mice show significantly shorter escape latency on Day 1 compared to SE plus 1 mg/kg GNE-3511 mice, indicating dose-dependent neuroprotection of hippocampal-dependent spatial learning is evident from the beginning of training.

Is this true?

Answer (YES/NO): NO